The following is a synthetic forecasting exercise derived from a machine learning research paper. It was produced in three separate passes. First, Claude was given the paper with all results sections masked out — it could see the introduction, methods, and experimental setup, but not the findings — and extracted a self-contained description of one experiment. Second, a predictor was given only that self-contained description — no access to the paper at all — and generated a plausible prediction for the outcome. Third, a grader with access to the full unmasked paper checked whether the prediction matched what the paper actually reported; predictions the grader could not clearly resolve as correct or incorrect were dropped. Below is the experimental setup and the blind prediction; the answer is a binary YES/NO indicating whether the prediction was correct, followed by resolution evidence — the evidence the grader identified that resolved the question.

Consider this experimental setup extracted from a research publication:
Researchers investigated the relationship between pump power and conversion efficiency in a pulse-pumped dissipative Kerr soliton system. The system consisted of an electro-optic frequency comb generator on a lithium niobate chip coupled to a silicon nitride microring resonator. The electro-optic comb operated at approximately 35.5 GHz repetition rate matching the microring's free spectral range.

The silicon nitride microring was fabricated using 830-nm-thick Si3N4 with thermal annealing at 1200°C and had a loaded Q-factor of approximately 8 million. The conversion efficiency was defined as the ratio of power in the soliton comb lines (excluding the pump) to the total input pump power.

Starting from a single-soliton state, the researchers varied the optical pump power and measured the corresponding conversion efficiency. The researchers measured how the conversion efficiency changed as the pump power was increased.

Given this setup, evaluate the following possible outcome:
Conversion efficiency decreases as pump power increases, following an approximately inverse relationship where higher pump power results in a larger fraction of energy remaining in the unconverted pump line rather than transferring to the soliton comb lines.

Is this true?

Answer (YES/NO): YES